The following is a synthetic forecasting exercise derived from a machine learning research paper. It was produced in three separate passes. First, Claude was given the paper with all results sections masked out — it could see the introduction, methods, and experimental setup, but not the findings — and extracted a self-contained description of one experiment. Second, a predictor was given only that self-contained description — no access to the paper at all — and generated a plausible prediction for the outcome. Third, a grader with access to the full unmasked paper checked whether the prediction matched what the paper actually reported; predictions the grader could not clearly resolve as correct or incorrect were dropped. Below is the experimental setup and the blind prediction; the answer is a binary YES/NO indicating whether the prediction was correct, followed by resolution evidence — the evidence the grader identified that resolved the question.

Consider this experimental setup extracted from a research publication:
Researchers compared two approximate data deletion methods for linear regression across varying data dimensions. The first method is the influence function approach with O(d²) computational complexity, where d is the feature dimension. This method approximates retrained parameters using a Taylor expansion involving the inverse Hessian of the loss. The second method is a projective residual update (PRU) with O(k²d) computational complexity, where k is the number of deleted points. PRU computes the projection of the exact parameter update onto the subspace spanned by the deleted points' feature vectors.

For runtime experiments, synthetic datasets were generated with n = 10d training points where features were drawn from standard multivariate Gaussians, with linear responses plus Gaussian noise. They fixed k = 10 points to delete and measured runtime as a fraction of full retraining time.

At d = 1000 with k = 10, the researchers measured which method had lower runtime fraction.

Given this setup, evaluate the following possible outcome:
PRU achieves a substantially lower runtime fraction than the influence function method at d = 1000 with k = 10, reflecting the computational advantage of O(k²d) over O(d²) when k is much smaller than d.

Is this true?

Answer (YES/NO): NO